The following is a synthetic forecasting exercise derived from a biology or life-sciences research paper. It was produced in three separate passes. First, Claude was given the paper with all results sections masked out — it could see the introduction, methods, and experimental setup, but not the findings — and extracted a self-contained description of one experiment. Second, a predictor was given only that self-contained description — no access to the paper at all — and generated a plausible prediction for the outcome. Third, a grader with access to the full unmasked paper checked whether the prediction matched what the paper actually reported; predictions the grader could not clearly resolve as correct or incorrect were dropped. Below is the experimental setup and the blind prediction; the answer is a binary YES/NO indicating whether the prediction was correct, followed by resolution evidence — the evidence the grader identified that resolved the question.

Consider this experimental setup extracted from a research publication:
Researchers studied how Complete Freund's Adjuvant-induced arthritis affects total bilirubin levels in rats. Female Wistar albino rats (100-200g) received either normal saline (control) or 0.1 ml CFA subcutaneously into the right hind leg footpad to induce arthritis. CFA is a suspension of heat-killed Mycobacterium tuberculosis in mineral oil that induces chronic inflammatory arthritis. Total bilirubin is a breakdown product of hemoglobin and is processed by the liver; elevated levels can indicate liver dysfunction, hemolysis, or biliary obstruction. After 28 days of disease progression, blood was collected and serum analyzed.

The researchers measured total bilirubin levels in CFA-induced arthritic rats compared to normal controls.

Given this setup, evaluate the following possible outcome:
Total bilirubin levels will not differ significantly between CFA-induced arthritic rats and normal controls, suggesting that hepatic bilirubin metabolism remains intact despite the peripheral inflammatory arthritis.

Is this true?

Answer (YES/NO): NO